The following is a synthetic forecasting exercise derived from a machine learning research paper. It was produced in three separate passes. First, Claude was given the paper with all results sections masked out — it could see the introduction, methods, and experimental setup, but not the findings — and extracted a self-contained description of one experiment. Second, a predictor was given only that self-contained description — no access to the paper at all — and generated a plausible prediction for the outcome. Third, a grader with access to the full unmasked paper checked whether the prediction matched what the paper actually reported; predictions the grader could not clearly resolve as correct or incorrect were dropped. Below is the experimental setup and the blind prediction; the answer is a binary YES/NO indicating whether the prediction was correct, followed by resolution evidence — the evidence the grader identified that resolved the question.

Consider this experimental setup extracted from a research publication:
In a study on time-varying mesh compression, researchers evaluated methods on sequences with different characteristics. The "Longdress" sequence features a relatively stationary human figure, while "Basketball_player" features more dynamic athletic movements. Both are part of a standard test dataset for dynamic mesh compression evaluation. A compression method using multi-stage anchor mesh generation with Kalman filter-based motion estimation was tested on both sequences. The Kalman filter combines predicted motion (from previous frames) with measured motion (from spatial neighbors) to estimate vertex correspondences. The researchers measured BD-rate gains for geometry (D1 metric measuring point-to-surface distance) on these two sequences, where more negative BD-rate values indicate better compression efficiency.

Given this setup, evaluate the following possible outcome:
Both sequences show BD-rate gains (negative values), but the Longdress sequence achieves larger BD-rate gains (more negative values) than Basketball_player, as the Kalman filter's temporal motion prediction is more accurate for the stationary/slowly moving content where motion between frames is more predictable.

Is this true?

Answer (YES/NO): YES